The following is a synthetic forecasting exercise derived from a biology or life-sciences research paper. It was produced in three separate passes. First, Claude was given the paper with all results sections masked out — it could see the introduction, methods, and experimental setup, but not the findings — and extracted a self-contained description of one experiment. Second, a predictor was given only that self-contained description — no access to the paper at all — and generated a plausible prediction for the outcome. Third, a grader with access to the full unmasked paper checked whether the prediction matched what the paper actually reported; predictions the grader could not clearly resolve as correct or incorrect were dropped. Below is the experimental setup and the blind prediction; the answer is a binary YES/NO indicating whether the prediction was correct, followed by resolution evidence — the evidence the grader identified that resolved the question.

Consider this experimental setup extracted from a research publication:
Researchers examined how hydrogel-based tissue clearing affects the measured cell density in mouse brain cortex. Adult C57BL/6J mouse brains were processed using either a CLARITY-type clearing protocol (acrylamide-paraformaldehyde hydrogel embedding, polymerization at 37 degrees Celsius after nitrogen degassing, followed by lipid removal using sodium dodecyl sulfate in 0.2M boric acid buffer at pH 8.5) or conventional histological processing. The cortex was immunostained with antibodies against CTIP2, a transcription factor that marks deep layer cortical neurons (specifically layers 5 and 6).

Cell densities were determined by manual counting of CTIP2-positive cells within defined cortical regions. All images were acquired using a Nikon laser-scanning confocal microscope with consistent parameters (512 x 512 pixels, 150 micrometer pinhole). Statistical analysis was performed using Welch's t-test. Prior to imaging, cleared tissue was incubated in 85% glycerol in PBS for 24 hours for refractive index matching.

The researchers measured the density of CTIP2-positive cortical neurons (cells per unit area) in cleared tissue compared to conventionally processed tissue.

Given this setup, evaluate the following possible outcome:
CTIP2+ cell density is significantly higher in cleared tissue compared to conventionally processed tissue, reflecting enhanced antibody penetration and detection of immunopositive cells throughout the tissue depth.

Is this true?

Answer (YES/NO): NO